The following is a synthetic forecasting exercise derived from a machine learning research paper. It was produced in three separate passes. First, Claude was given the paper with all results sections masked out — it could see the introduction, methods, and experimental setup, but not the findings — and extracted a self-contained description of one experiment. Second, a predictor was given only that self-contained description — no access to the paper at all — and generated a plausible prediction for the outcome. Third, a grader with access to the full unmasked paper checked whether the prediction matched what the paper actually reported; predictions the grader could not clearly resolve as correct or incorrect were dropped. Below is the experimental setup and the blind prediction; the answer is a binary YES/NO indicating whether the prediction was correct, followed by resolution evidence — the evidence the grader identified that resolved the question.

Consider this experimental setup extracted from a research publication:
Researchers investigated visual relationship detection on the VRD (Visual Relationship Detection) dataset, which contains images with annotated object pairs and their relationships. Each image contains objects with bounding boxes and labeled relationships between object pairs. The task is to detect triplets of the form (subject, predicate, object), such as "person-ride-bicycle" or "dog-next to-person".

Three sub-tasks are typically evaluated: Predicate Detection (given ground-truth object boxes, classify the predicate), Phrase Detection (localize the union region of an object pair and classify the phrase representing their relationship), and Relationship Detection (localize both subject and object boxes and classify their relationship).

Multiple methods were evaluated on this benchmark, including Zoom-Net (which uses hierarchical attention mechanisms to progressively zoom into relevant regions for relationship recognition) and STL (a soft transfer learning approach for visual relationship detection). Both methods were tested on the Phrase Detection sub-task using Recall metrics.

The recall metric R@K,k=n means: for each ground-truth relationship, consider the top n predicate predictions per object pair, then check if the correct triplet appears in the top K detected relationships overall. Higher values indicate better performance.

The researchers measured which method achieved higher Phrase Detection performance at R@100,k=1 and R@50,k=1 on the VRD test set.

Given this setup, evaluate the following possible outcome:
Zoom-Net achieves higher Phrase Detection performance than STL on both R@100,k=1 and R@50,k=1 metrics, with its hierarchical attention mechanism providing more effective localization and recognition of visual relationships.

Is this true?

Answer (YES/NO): NO